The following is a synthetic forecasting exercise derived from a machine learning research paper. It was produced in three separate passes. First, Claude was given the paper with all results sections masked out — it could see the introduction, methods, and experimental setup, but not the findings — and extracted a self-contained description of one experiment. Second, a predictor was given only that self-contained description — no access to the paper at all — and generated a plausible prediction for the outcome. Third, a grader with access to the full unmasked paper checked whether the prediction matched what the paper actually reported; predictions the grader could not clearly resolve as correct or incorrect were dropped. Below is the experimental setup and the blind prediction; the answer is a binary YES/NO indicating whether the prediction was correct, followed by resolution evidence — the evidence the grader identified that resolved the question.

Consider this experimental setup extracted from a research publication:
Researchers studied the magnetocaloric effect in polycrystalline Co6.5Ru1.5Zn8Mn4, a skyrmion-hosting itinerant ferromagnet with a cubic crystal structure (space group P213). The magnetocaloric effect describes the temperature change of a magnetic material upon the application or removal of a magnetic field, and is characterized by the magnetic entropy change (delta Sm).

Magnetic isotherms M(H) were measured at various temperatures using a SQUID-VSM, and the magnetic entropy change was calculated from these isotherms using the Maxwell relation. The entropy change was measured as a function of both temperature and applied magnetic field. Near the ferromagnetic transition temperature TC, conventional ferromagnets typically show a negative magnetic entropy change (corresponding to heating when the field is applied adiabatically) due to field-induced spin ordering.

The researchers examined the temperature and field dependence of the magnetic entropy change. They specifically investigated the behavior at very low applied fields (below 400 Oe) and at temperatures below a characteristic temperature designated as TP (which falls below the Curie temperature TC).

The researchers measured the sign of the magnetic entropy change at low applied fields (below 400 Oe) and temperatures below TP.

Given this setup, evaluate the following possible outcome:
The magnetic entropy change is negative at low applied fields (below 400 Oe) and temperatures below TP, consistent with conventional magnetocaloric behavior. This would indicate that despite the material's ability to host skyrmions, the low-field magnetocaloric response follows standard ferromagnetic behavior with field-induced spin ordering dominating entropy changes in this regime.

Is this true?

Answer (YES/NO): NO